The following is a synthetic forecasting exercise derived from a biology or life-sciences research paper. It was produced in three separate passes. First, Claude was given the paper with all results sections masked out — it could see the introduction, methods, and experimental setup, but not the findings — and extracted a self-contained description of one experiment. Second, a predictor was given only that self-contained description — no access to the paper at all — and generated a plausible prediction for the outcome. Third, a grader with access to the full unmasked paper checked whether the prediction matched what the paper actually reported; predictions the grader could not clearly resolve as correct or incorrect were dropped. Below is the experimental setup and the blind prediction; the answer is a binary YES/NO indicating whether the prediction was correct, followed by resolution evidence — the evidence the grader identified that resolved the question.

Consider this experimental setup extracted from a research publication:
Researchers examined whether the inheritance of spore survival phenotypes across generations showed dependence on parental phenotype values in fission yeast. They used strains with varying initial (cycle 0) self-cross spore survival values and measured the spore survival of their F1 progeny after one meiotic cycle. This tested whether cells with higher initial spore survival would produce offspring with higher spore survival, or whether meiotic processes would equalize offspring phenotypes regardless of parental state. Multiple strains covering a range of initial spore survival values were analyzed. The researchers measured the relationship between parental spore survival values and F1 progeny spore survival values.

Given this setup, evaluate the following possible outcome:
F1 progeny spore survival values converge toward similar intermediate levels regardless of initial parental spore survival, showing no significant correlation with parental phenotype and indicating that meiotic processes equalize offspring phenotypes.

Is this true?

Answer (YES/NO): NO